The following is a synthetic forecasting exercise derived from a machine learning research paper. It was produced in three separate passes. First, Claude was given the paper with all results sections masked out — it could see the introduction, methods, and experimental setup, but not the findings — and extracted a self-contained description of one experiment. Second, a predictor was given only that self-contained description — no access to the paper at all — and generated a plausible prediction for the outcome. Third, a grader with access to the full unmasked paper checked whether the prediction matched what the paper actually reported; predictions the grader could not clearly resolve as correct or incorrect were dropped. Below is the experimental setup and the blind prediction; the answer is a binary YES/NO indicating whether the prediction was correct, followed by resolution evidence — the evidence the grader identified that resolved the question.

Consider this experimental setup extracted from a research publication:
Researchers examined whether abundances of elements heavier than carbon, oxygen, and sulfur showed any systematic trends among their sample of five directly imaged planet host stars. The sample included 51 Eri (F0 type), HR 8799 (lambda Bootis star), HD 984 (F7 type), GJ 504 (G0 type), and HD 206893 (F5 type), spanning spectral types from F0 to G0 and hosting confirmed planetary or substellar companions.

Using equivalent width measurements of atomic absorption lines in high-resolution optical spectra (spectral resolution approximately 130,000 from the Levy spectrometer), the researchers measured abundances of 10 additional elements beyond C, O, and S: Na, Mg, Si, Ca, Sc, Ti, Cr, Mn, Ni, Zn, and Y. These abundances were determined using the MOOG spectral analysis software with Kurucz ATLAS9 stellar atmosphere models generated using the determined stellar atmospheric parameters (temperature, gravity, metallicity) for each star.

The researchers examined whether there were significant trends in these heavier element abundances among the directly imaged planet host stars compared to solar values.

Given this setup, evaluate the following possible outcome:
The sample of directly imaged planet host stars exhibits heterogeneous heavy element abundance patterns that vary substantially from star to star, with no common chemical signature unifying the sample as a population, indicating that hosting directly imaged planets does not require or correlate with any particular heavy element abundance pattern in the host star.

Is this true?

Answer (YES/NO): YES